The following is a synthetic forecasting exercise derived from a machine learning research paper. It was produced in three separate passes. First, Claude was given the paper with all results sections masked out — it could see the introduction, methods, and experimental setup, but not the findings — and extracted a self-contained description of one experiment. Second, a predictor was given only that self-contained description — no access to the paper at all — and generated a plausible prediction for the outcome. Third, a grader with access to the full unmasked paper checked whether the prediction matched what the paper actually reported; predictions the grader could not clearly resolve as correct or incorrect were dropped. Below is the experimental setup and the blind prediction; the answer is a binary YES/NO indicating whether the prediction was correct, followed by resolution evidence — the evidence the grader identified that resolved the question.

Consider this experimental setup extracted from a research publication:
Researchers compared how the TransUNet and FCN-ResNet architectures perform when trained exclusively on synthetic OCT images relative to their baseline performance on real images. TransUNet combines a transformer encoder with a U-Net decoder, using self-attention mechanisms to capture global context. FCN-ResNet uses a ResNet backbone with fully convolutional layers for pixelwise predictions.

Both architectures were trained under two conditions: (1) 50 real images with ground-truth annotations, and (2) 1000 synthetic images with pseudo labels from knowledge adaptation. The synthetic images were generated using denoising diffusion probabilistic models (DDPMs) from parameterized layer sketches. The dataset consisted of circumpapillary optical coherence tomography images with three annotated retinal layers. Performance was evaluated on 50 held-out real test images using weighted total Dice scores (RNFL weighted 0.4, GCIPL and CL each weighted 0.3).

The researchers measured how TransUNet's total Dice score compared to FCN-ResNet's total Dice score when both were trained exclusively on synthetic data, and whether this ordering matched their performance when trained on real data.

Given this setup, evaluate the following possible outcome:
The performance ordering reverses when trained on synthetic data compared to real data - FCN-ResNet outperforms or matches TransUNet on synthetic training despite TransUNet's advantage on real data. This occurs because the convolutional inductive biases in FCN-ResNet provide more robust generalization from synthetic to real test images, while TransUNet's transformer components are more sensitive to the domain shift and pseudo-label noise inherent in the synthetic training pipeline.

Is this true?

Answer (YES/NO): YES